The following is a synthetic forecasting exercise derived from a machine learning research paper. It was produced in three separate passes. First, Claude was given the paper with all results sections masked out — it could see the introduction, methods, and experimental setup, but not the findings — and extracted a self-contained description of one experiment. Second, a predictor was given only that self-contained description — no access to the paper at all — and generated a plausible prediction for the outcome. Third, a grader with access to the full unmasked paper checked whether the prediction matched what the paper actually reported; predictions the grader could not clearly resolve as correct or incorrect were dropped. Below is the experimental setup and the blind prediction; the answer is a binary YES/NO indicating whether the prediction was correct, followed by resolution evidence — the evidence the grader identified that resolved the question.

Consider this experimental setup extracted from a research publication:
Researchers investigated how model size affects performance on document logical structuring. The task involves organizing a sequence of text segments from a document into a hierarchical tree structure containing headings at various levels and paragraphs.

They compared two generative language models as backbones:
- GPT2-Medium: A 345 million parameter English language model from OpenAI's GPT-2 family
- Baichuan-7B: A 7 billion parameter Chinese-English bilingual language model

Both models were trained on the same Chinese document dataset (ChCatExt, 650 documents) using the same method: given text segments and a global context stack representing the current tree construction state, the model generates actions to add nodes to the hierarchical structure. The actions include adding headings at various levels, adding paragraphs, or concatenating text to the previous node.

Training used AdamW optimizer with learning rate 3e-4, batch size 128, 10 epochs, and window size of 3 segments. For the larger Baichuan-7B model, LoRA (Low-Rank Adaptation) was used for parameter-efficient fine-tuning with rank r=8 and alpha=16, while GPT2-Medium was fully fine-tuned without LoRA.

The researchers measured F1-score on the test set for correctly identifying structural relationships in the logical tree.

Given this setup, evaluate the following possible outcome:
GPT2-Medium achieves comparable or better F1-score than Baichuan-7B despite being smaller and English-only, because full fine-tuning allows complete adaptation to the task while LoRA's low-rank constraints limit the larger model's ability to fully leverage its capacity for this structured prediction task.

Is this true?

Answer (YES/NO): NO